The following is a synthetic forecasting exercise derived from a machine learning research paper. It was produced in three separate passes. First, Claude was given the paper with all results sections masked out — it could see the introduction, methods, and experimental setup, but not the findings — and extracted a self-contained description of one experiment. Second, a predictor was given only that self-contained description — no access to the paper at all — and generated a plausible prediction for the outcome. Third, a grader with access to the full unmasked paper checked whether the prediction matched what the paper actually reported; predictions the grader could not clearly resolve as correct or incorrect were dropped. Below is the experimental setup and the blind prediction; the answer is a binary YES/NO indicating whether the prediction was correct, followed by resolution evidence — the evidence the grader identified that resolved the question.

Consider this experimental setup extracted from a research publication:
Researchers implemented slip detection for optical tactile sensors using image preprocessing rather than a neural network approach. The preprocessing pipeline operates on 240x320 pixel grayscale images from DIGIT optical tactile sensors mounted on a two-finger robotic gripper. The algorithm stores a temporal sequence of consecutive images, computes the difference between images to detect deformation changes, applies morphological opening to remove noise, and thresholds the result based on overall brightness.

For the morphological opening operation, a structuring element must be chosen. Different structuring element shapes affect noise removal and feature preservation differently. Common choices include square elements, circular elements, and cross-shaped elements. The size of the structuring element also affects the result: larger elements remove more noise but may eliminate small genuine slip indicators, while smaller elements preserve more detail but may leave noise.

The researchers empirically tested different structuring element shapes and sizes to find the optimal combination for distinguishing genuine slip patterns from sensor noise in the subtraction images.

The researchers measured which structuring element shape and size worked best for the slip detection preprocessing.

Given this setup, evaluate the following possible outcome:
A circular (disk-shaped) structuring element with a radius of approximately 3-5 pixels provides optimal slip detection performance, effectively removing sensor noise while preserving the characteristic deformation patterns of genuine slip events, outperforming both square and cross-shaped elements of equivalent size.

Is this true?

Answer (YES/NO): NO